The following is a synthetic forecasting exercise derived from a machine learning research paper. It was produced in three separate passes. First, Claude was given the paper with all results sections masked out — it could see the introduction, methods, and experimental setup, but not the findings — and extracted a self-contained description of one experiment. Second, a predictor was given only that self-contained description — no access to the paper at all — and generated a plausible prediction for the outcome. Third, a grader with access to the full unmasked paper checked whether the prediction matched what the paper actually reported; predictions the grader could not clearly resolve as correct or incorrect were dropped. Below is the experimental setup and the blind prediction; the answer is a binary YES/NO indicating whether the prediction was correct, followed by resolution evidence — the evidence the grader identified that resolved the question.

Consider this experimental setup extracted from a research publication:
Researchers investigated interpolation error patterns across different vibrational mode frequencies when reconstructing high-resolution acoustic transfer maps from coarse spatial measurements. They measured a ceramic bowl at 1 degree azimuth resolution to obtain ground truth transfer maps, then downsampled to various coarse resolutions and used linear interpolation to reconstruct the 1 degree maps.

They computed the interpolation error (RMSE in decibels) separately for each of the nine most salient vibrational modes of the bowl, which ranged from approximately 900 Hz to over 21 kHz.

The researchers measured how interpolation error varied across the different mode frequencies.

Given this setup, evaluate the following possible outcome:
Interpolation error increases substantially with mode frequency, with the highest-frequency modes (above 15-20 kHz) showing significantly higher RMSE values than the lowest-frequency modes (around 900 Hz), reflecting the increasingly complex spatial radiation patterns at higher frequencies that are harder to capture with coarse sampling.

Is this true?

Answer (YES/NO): NO